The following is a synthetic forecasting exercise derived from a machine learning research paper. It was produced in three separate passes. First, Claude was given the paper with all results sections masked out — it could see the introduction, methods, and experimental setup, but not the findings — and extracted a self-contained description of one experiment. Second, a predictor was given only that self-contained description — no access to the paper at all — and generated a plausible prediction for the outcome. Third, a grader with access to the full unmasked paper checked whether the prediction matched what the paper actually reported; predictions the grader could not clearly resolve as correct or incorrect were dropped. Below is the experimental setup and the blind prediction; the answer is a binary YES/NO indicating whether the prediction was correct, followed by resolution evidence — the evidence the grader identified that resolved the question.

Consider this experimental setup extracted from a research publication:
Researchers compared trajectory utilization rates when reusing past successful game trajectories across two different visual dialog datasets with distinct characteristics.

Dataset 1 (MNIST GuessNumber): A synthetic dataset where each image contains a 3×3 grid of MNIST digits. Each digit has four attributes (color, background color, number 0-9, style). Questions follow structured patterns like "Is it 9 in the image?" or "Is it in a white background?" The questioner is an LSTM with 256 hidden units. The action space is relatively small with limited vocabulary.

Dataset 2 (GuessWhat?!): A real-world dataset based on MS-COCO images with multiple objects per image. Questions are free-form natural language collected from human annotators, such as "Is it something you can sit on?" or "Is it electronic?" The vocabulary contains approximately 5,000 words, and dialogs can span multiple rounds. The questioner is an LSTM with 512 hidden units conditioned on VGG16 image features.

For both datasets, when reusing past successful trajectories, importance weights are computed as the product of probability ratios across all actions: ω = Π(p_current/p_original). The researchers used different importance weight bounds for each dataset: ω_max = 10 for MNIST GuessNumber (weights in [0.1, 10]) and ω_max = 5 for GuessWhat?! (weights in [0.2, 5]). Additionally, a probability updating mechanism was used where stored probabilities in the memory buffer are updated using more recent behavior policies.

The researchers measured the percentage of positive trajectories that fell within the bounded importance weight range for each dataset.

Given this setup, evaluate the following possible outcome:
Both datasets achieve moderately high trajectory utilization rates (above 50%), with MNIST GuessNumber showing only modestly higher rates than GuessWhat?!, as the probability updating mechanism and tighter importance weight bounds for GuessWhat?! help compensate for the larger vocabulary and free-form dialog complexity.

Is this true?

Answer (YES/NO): NO